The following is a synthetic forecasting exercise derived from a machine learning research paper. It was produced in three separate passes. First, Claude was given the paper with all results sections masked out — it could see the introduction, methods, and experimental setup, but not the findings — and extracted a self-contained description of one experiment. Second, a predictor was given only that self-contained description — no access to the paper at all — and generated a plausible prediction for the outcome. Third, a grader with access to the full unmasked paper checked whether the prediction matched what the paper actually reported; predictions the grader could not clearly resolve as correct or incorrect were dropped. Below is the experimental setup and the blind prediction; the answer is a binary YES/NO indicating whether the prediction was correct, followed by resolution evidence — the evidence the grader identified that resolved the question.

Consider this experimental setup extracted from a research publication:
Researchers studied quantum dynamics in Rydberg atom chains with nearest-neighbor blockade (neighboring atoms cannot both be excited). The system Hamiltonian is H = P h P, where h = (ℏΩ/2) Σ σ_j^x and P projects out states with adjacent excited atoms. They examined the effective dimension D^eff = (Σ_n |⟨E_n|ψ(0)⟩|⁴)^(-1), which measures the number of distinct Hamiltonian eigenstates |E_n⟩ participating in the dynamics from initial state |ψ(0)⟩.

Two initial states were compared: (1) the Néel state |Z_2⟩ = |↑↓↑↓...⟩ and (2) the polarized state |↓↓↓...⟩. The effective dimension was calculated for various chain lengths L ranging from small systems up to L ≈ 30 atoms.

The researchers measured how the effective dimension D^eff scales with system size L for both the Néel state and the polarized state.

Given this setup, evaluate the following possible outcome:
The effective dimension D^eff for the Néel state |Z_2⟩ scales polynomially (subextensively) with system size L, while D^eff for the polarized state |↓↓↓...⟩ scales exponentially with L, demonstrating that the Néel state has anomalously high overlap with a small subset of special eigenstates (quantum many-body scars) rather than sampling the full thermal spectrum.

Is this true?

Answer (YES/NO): YES